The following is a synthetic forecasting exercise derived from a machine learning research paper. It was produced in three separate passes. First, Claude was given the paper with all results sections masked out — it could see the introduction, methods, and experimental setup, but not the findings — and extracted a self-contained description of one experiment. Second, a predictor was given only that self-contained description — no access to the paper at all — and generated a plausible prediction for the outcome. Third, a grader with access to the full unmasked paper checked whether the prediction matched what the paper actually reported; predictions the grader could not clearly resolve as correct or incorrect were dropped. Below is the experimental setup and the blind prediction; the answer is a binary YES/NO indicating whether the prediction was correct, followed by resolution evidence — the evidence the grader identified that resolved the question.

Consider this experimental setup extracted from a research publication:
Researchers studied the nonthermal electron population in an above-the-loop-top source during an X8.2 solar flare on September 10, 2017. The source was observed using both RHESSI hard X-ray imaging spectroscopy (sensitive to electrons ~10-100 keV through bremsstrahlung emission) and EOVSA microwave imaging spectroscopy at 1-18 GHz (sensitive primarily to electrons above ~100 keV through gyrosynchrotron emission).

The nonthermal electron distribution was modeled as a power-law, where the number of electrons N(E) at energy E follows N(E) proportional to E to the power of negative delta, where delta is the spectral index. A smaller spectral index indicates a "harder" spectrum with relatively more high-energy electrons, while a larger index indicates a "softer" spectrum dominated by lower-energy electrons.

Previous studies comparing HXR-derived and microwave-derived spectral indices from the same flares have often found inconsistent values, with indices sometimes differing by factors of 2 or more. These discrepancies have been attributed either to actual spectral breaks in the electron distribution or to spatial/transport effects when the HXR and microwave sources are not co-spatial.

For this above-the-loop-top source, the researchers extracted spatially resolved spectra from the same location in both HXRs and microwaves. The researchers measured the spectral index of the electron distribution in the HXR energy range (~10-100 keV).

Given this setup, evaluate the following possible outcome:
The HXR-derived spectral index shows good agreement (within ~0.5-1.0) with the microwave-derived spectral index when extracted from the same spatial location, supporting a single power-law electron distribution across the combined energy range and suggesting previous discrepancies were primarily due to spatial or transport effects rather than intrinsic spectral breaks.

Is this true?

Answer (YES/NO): NO